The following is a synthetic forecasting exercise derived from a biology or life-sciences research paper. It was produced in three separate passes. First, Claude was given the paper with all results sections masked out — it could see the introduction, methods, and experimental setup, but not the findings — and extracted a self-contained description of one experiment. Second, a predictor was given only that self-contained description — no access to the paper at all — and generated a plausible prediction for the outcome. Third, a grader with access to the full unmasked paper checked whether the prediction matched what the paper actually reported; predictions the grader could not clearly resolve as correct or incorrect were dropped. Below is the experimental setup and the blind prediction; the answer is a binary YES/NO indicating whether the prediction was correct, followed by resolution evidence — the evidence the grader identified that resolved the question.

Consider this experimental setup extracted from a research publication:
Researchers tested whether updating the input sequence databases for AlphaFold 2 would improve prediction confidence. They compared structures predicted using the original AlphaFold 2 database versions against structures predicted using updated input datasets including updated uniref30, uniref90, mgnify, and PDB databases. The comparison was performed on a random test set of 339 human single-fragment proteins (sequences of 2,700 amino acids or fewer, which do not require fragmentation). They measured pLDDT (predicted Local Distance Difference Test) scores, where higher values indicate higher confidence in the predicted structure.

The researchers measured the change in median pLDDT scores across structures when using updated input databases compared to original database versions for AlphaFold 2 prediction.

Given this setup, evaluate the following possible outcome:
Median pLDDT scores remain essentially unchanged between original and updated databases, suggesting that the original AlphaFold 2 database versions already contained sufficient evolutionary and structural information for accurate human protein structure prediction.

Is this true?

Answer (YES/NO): NO